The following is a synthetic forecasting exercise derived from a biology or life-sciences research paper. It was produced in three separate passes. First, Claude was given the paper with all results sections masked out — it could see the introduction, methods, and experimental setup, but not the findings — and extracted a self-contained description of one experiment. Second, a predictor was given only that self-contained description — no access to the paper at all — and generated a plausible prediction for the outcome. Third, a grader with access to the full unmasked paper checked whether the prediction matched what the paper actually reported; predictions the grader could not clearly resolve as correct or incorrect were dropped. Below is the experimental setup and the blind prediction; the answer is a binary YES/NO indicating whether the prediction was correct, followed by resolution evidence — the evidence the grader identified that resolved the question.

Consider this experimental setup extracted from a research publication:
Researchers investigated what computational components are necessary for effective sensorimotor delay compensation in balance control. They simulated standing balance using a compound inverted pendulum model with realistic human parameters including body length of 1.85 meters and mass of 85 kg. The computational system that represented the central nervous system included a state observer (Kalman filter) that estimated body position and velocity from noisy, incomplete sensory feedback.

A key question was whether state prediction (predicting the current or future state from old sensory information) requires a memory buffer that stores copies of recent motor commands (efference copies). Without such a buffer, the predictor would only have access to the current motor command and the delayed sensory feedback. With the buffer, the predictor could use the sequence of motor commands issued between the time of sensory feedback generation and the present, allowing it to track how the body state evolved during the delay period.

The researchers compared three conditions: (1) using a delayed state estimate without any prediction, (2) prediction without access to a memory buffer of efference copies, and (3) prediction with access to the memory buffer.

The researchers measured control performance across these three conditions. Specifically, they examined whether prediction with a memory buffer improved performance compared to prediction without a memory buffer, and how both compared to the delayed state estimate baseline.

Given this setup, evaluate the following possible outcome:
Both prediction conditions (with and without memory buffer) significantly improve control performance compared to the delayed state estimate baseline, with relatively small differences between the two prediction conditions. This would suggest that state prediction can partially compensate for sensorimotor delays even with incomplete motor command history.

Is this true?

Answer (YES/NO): NO